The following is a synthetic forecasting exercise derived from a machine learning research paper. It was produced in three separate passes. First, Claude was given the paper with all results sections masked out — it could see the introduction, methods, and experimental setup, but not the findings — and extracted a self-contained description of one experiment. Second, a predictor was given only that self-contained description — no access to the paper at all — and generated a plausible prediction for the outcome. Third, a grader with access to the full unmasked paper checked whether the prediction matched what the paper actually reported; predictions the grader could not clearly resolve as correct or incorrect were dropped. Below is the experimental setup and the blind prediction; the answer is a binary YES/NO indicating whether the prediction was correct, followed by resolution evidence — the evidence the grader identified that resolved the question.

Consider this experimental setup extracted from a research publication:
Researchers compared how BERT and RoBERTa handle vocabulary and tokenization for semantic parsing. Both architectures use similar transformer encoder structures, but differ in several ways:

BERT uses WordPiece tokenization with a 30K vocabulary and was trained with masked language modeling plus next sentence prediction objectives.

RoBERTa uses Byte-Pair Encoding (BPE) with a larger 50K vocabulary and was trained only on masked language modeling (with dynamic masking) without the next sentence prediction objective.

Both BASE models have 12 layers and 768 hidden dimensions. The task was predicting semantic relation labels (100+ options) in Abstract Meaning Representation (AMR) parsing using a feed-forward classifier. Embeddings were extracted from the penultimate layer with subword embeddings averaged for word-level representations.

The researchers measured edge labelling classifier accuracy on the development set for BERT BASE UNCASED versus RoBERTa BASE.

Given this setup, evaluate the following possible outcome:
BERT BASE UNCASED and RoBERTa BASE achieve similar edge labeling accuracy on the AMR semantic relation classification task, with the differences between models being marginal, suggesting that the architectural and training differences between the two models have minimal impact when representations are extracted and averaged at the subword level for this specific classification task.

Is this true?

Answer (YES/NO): NO